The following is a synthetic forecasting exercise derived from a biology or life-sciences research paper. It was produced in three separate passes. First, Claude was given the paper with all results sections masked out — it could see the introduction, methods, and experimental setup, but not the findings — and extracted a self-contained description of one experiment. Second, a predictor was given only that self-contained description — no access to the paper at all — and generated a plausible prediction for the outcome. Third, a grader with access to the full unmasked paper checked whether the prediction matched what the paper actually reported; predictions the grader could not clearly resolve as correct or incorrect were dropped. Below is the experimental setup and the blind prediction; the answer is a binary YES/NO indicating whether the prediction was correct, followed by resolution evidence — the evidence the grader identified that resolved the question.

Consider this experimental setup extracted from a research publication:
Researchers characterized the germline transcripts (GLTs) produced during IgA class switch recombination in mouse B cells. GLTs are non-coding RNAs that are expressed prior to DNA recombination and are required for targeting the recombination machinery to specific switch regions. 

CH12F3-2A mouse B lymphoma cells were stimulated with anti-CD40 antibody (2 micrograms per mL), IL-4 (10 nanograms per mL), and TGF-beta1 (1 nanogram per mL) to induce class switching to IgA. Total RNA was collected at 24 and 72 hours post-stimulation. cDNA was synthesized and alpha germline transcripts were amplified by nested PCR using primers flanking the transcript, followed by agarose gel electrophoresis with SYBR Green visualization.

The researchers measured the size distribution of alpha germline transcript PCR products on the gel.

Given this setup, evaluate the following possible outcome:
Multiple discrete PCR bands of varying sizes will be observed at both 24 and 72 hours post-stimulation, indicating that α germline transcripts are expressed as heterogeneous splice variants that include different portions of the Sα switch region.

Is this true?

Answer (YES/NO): YES